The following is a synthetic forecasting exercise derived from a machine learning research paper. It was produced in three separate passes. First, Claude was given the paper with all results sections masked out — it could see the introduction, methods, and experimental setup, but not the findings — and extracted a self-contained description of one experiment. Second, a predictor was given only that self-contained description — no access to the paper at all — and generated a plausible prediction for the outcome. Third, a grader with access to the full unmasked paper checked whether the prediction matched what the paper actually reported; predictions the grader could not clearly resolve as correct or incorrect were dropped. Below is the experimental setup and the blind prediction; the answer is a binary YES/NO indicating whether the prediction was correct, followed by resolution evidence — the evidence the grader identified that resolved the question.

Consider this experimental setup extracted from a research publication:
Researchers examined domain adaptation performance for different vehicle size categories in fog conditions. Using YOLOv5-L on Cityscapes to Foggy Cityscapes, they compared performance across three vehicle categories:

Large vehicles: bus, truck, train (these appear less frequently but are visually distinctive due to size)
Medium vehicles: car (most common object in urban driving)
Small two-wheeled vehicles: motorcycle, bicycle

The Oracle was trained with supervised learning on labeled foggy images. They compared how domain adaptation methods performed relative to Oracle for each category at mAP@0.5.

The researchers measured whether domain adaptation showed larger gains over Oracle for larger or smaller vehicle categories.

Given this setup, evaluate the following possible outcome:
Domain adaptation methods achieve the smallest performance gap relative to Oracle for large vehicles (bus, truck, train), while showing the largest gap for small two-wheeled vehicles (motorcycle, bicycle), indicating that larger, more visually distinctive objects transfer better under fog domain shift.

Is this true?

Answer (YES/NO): NO